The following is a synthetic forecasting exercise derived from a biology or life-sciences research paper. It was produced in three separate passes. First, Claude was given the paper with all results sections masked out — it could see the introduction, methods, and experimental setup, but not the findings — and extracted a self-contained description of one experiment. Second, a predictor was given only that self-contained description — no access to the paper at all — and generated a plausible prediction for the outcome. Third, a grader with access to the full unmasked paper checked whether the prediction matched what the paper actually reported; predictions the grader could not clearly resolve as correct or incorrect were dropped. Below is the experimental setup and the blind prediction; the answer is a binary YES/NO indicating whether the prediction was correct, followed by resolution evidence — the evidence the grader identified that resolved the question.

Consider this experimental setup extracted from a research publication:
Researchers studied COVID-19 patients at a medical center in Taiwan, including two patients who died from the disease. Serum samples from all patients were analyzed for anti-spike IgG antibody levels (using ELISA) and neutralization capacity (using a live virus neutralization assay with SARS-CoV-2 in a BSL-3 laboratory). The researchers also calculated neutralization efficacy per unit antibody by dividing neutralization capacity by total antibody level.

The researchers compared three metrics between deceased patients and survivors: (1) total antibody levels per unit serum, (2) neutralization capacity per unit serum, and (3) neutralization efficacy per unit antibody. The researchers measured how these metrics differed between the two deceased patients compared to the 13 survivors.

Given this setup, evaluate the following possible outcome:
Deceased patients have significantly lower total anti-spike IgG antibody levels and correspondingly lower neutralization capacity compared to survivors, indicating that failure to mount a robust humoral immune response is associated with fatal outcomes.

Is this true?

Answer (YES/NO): NO